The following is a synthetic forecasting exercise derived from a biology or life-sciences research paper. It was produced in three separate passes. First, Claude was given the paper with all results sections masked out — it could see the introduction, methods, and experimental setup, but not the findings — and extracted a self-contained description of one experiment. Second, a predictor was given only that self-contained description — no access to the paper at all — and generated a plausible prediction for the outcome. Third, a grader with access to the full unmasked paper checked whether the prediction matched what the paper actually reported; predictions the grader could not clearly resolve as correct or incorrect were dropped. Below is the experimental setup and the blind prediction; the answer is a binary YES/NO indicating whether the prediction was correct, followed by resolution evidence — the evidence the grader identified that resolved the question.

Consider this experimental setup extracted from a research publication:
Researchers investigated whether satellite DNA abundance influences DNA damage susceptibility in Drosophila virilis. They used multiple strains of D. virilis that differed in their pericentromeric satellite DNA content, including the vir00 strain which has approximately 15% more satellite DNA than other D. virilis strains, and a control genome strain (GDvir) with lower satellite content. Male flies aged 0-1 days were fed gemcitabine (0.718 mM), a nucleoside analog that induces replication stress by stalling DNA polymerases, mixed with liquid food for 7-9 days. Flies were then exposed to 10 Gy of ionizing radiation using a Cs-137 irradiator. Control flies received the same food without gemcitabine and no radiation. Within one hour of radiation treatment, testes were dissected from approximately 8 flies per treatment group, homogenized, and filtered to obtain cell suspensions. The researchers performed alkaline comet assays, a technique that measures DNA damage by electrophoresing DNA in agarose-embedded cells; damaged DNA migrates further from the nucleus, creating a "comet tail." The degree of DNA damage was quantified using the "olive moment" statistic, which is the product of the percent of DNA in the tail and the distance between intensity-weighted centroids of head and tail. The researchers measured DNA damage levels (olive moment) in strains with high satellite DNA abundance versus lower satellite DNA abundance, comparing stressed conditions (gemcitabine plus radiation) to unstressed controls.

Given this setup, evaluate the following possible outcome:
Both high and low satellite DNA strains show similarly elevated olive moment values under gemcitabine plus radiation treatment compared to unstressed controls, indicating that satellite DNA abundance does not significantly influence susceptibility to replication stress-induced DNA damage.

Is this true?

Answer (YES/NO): NO